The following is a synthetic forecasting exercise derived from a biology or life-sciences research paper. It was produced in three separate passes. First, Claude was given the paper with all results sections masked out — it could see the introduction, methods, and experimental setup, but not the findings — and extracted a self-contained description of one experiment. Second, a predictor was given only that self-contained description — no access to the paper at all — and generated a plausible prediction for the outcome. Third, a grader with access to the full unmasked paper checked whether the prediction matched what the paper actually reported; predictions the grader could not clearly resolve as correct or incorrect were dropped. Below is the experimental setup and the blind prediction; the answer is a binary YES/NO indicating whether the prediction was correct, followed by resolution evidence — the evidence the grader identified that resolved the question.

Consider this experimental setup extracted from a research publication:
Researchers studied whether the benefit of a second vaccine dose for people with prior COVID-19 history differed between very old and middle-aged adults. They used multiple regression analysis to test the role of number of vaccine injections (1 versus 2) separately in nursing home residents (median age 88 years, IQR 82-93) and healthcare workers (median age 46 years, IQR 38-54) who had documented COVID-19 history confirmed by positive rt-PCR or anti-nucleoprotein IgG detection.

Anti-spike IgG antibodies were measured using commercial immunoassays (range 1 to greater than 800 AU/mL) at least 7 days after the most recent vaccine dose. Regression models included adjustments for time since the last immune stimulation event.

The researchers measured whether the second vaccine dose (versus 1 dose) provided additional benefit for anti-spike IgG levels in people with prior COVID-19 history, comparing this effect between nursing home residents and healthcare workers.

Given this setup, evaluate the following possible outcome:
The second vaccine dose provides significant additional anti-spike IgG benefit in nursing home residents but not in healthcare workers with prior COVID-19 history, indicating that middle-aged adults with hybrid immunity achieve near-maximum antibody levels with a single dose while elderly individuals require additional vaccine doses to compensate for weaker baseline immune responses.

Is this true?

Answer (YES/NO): YES